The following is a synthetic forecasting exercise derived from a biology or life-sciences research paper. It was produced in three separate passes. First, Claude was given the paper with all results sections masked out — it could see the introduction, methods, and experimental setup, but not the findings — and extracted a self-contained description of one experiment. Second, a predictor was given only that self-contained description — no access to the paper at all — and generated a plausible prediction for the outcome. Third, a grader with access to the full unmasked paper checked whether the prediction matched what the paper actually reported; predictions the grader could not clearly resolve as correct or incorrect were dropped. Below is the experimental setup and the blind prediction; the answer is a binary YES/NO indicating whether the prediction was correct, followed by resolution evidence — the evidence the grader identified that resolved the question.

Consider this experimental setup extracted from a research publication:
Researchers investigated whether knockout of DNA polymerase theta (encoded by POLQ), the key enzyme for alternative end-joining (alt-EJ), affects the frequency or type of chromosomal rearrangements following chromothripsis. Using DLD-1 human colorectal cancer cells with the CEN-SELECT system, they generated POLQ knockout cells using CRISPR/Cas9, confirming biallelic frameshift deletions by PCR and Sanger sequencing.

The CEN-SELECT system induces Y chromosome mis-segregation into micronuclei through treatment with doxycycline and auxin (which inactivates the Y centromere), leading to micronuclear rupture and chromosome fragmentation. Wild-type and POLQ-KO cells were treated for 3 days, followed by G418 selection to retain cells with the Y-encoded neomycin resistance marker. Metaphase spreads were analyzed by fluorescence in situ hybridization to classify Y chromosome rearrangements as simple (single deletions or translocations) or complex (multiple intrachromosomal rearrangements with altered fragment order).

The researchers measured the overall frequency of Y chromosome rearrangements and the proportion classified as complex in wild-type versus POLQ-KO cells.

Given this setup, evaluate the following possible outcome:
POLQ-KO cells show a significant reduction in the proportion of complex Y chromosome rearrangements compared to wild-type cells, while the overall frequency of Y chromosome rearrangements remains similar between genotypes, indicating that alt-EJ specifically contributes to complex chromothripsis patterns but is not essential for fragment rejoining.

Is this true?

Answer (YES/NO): NO